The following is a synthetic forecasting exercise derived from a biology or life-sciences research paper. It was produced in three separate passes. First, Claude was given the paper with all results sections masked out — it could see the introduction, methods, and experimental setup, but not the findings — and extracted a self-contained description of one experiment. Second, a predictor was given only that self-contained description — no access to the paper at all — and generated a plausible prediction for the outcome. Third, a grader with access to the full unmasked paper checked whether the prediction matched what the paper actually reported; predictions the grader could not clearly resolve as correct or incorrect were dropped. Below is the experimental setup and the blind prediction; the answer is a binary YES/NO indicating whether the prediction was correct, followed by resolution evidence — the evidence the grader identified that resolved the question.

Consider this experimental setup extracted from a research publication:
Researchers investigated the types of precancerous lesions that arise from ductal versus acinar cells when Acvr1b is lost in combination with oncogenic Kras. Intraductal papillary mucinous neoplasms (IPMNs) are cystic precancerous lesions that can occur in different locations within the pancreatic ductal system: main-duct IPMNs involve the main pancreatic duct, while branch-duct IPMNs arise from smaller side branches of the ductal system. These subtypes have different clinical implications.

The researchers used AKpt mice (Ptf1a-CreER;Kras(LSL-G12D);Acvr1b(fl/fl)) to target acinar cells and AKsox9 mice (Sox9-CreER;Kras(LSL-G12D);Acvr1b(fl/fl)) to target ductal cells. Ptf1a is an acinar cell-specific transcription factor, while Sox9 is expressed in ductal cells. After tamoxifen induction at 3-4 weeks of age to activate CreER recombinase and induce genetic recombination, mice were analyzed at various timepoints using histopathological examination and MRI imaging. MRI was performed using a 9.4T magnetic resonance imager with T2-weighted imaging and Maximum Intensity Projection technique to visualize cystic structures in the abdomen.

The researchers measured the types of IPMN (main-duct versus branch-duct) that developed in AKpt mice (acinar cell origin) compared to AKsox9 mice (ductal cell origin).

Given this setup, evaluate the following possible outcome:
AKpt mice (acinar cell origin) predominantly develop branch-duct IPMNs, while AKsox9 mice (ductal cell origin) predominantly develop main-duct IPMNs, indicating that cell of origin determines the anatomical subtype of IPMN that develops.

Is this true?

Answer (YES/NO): NO